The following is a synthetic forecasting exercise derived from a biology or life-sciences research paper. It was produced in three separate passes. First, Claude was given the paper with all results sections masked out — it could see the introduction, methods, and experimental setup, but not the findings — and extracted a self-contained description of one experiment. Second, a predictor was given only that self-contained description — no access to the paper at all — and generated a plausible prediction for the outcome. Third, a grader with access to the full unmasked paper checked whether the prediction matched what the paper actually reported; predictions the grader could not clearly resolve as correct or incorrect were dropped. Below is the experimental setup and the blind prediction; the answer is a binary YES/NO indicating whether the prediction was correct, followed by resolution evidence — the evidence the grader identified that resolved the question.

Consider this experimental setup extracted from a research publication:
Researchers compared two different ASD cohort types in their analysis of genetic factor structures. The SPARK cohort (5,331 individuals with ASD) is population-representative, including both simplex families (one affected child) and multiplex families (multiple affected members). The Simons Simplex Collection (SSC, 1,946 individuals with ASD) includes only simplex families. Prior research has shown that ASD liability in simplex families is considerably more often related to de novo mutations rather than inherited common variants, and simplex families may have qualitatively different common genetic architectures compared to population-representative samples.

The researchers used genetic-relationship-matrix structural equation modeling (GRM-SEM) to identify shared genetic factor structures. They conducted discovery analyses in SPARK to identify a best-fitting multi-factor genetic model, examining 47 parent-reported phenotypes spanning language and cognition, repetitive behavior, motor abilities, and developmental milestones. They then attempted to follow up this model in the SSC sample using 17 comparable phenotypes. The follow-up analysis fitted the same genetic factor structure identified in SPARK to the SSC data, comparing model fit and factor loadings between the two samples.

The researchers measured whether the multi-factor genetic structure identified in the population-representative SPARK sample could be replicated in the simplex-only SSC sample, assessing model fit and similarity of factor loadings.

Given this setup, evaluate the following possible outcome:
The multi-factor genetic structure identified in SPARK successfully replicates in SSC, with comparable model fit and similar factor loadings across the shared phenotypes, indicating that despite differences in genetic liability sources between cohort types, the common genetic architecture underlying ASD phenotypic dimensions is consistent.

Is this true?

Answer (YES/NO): NO